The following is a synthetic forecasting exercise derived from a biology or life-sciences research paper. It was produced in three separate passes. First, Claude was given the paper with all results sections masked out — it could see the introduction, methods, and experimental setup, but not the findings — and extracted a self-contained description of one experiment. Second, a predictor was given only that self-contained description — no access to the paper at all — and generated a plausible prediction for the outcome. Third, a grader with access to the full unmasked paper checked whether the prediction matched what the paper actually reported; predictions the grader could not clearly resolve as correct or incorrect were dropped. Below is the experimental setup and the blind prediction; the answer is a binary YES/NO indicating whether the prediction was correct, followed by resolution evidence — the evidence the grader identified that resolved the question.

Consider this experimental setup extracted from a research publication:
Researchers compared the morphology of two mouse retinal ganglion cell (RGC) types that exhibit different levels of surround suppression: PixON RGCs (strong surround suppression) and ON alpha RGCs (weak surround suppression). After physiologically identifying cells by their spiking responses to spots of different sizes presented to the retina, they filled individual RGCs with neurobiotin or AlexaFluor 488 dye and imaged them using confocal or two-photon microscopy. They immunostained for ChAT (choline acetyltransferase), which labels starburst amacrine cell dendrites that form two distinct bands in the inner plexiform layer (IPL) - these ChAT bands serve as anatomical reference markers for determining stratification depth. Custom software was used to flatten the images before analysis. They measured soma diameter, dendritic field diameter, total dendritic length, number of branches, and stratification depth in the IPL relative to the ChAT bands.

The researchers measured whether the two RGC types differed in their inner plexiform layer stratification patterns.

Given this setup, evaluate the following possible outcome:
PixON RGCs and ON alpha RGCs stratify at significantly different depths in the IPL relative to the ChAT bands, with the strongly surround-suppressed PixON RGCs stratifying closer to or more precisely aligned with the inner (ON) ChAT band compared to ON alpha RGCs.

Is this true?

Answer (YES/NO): NO